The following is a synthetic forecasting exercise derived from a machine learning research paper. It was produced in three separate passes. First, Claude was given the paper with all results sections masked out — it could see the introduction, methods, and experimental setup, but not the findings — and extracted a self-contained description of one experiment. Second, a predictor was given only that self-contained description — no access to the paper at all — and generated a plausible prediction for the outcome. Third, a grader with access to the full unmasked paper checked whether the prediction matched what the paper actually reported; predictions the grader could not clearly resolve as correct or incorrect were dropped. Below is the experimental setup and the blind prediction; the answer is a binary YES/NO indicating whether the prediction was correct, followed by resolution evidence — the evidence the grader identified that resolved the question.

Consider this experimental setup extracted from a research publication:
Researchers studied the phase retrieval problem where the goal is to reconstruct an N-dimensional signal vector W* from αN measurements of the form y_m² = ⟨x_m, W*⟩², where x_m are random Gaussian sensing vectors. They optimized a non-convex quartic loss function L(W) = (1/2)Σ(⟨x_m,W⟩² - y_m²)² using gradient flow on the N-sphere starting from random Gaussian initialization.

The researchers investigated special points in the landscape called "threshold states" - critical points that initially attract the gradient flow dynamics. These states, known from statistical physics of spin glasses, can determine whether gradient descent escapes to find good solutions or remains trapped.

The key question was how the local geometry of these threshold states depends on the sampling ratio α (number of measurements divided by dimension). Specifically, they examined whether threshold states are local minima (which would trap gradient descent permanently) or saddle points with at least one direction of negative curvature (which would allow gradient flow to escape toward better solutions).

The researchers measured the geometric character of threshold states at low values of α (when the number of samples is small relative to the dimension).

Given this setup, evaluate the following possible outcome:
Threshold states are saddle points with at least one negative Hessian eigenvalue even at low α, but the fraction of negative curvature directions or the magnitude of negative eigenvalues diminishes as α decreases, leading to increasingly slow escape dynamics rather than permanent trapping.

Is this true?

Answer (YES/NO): NO